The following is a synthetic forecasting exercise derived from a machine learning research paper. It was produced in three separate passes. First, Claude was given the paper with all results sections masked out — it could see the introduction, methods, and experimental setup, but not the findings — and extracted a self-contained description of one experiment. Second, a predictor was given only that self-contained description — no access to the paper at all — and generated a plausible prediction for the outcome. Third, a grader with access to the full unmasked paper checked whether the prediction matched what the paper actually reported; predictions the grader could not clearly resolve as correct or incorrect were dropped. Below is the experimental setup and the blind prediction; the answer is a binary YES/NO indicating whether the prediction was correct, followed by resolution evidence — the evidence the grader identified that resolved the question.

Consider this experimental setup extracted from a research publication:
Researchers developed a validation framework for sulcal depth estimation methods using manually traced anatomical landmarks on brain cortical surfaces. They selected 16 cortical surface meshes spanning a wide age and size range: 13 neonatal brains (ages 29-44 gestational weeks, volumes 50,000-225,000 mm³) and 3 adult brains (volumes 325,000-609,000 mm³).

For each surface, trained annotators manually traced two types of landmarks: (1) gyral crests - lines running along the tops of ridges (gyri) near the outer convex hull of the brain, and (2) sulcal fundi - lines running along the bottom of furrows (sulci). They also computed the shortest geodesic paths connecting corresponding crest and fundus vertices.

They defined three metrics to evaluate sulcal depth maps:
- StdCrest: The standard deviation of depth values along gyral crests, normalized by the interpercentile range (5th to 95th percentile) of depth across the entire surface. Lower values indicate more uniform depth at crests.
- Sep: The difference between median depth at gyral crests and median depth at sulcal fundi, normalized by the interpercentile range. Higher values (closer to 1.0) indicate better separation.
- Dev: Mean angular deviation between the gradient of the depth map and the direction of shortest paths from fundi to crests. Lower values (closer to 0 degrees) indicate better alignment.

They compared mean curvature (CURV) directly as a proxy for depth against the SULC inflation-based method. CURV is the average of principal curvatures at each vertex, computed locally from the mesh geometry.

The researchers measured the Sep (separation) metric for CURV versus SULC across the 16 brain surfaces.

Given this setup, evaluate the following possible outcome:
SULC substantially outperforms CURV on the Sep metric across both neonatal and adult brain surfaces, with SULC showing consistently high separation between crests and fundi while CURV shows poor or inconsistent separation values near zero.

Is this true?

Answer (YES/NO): NO